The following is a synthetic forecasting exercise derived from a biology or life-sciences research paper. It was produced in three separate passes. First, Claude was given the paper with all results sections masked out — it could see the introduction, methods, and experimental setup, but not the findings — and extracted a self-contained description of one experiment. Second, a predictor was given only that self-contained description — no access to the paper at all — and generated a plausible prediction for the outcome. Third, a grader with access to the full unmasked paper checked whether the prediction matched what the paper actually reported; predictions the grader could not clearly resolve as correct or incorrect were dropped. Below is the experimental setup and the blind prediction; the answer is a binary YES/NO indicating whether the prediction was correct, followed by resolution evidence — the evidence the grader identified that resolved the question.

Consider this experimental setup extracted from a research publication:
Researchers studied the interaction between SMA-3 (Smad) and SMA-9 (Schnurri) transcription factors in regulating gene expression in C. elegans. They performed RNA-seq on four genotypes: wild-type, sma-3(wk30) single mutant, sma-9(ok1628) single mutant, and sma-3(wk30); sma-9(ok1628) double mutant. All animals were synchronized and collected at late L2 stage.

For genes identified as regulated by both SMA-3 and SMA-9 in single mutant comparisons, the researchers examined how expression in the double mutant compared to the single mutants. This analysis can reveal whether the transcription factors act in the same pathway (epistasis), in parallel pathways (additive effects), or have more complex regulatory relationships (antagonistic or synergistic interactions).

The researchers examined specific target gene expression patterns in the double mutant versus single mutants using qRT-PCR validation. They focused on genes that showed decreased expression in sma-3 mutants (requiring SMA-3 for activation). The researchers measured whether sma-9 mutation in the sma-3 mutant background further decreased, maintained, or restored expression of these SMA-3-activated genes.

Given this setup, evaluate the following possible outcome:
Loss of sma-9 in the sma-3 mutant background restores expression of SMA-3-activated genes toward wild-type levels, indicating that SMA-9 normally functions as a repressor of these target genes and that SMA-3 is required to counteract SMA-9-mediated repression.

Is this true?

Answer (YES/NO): NO